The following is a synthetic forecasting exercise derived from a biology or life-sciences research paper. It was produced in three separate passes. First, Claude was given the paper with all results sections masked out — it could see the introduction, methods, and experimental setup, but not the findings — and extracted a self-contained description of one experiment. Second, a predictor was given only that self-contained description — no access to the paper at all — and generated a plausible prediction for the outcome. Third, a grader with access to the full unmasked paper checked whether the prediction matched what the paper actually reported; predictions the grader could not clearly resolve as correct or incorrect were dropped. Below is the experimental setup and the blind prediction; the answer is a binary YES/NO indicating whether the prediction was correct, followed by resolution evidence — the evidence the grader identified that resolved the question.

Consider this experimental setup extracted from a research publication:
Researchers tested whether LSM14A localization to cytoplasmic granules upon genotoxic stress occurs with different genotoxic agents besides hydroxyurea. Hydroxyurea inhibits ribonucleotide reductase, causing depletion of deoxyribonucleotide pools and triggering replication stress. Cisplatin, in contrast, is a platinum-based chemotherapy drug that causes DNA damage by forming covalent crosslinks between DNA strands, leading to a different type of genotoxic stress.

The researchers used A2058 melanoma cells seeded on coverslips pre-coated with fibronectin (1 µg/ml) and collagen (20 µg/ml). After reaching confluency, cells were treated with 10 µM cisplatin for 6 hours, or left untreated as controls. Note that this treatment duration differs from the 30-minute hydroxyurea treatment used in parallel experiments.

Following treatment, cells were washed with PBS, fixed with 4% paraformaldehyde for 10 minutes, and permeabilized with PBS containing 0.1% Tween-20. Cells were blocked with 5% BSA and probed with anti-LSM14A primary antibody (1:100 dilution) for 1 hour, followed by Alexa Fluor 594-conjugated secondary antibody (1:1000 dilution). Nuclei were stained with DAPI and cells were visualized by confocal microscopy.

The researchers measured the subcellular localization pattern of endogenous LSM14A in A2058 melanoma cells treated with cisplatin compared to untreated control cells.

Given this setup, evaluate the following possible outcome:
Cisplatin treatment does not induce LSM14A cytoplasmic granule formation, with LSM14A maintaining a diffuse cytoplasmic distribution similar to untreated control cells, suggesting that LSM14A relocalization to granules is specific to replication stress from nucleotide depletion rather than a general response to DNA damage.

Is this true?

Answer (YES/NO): NO